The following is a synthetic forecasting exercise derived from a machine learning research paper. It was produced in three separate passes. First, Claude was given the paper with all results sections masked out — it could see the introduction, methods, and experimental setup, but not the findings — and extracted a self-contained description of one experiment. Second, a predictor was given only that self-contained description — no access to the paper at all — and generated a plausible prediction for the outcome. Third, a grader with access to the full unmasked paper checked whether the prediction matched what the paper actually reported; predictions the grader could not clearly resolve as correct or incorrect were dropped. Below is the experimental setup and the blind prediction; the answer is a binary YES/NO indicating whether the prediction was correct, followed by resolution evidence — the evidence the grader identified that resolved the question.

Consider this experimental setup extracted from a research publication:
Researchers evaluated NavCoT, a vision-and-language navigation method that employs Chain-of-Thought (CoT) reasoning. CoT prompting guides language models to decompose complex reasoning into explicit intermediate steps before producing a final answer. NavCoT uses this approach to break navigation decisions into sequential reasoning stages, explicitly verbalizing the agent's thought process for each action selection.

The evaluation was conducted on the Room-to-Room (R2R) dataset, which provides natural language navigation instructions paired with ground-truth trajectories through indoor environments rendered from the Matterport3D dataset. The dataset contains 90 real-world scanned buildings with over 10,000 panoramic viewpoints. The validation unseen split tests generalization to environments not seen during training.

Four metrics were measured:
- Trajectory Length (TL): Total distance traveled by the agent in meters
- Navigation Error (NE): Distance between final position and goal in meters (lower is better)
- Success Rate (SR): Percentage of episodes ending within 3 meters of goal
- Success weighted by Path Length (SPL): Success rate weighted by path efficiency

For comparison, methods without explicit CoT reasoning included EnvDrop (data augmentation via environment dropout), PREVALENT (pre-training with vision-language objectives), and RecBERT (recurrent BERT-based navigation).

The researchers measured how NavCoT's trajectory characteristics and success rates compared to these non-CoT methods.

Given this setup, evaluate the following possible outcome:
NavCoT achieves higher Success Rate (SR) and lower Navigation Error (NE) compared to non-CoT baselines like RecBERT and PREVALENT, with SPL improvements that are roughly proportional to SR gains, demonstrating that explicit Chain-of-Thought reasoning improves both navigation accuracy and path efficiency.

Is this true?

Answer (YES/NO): NO